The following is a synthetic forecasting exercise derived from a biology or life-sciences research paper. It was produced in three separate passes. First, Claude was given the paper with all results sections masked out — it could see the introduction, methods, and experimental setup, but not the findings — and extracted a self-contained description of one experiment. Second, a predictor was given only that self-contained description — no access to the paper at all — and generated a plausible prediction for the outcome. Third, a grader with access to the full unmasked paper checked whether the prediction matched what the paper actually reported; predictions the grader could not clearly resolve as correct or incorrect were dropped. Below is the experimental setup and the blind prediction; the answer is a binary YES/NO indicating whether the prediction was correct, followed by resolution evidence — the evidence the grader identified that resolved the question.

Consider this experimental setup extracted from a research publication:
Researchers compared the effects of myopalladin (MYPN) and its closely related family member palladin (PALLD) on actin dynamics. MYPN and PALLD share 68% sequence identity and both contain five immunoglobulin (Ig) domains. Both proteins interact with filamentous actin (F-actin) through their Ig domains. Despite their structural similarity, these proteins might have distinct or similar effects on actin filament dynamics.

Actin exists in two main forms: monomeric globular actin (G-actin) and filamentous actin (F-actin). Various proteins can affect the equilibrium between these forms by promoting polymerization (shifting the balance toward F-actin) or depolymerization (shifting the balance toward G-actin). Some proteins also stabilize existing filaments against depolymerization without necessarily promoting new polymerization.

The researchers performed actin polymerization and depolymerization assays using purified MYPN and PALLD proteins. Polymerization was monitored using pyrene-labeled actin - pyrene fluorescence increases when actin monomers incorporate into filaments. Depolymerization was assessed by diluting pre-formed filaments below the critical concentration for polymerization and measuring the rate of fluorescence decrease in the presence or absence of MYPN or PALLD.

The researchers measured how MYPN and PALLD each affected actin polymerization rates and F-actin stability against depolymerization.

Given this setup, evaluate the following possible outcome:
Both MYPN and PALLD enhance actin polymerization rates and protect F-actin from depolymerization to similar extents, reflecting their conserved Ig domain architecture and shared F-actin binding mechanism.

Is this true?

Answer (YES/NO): NO